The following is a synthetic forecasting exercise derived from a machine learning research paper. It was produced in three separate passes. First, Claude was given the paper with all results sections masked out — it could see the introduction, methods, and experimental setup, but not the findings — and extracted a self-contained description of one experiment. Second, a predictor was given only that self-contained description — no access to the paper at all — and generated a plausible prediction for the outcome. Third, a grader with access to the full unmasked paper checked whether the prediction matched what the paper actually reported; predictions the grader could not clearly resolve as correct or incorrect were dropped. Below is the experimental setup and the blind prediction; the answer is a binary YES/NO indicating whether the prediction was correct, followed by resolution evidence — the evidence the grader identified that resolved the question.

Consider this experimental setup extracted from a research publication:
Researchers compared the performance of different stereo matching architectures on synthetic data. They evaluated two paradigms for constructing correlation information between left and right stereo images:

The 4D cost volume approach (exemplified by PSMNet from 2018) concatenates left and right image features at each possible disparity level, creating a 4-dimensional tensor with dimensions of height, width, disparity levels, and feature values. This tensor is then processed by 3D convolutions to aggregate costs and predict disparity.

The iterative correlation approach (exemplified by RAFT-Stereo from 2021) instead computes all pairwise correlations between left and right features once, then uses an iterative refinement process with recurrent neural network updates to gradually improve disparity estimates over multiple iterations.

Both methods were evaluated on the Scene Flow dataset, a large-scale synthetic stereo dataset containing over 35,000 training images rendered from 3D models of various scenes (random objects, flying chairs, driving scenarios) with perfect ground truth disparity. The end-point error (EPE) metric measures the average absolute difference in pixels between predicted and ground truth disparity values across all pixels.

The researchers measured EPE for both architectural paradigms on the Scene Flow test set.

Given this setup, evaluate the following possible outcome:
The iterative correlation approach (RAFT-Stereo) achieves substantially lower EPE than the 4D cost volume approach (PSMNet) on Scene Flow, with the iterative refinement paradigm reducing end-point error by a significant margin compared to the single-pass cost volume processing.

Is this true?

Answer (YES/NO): YES